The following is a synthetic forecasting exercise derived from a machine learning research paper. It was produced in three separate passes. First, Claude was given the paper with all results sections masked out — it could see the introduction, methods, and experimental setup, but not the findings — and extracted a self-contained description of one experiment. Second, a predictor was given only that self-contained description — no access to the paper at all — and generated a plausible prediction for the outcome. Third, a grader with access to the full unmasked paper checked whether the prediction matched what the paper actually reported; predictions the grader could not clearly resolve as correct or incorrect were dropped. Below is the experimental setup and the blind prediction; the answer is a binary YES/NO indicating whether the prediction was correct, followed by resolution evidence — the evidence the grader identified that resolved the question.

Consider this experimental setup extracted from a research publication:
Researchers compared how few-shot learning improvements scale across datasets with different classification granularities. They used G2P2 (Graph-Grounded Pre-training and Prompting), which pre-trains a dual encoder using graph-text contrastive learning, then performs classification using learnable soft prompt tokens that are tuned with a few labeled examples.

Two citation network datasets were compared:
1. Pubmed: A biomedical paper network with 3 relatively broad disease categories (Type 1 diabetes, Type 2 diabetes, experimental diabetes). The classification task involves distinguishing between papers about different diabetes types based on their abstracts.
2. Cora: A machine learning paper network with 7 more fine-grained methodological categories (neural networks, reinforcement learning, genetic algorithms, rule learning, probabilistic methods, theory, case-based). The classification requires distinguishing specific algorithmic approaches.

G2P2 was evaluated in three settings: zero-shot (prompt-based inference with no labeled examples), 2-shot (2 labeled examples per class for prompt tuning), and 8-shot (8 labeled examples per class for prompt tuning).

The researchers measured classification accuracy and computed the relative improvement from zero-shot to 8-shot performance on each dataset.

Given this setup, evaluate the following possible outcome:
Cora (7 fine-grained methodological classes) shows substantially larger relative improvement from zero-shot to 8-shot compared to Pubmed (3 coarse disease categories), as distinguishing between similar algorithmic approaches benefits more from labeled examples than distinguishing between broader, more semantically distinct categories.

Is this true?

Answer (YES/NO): NO